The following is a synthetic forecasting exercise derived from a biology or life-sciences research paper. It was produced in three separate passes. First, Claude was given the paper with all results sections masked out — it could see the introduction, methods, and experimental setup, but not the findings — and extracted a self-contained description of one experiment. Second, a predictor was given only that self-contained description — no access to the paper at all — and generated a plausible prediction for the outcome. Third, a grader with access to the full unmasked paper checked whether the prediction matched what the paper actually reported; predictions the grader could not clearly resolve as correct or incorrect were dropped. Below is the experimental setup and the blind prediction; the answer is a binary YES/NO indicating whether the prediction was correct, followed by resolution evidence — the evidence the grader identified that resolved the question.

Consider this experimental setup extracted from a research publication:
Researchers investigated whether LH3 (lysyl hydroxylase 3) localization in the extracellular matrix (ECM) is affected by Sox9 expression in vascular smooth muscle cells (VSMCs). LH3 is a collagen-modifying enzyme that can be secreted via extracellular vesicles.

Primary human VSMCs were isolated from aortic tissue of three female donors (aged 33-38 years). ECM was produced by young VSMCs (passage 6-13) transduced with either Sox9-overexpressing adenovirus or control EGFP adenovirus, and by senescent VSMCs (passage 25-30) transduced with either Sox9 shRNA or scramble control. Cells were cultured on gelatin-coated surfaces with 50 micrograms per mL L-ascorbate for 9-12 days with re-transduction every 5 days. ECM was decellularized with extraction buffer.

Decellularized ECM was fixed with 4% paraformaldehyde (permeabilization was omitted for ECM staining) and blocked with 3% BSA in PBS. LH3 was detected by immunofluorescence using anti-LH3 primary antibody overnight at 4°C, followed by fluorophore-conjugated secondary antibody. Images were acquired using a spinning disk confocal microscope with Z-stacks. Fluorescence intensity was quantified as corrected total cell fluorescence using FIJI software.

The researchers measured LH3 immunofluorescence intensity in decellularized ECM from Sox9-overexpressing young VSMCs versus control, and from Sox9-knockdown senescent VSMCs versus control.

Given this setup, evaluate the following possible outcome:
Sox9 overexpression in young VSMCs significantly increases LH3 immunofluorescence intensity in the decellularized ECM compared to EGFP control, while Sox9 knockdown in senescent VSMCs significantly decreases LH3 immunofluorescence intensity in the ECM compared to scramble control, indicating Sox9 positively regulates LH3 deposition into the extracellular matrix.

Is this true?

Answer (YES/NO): YES